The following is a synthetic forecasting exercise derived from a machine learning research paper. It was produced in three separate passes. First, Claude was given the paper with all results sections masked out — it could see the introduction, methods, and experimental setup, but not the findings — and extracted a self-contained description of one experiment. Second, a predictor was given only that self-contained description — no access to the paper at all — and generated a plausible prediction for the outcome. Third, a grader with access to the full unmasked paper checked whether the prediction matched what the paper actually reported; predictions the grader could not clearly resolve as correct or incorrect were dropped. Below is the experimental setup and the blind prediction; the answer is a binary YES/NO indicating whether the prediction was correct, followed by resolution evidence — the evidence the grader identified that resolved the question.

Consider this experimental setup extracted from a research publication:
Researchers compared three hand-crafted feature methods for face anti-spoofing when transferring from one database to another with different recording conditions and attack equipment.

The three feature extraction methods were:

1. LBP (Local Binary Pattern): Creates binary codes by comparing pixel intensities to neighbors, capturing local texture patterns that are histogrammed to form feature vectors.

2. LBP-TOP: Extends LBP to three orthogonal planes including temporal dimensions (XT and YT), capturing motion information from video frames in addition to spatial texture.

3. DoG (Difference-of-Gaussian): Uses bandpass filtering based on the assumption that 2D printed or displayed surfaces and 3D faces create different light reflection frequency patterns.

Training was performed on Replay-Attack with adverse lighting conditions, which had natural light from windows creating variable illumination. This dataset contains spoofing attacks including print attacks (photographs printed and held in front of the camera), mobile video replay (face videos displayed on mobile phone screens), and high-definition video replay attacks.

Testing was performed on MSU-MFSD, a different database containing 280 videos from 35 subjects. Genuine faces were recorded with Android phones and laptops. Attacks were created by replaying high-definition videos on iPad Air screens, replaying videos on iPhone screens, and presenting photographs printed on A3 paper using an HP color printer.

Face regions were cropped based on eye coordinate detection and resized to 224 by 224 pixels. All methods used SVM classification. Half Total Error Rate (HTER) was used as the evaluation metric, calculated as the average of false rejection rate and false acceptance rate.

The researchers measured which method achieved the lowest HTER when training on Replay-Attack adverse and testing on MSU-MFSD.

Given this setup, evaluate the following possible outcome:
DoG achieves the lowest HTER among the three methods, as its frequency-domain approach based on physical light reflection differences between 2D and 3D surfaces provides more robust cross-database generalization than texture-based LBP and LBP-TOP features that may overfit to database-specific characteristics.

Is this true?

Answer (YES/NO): YES